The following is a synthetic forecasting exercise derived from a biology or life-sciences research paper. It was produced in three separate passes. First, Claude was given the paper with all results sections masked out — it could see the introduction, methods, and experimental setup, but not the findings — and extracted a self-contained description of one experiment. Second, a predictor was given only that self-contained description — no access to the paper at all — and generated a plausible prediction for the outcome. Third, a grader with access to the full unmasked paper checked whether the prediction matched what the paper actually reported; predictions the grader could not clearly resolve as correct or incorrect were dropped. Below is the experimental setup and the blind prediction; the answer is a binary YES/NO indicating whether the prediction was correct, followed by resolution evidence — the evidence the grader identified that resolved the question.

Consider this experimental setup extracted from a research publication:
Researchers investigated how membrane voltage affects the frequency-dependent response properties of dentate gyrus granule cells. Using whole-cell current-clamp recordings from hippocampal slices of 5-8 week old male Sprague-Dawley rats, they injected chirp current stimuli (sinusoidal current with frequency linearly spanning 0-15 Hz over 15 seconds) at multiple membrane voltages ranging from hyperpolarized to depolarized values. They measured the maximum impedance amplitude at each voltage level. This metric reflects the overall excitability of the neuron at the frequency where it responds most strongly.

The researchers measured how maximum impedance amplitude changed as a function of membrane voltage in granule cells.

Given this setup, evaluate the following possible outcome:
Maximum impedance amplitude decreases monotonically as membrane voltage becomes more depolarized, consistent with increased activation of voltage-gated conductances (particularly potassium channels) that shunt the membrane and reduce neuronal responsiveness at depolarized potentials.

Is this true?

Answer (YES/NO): NO